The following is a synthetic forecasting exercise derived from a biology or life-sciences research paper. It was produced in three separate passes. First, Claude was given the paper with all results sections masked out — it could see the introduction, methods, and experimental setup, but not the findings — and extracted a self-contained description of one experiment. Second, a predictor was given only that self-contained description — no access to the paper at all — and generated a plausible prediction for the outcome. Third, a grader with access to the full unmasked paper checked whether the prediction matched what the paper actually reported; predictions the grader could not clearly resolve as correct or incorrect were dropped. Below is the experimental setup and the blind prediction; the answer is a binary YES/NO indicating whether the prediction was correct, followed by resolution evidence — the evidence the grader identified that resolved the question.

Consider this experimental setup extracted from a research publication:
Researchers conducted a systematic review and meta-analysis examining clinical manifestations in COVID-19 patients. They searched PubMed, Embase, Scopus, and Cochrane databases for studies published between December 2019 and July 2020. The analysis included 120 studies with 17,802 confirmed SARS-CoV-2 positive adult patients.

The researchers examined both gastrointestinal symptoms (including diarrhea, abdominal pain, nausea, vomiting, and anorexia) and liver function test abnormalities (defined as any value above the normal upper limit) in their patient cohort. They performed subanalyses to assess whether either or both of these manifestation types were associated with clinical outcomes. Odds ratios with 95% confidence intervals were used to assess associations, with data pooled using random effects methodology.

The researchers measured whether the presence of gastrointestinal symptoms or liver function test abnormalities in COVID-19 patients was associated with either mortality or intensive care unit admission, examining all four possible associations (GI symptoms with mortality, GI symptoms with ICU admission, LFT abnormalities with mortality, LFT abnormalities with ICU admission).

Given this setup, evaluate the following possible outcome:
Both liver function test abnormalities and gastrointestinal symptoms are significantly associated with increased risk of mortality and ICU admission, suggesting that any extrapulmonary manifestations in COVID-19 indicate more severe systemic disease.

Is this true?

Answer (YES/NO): NO